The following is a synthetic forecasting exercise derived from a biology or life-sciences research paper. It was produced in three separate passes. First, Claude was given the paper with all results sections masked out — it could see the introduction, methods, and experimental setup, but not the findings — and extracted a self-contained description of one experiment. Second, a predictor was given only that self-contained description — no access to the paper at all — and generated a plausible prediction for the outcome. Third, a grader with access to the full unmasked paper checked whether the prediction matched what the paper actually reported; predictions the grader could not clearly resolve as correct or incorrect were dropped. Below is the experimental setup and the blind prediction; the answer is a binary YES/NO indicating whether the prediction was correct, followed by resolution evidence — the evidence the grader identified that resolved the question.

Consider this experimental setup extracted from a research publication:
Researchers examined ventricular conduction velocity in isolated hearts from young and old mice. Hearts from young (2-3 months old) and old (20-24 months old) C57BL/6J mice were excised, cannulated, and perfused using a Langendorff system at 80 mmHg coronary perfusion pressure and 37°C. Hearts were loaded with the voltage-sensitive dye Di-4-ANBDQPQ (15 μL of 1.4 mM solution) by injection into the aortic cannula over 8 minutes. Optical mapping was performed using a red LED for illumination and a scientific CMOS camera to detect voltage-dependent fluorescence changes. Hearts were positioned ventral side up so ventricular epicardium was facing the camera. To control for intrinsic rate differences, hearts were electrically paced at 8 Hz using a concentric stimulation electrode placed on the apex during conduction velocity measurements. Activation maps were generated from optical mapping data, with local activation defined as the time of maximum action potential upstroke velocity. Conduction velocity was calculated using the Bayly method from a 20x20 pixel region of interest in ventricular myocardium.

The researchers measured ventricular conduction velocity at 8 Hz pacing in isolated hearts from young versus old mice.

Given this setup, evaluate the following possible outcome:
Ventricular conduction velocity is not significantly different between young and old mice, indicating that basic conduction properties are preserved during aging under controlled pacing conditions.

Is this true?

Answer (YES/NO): YES